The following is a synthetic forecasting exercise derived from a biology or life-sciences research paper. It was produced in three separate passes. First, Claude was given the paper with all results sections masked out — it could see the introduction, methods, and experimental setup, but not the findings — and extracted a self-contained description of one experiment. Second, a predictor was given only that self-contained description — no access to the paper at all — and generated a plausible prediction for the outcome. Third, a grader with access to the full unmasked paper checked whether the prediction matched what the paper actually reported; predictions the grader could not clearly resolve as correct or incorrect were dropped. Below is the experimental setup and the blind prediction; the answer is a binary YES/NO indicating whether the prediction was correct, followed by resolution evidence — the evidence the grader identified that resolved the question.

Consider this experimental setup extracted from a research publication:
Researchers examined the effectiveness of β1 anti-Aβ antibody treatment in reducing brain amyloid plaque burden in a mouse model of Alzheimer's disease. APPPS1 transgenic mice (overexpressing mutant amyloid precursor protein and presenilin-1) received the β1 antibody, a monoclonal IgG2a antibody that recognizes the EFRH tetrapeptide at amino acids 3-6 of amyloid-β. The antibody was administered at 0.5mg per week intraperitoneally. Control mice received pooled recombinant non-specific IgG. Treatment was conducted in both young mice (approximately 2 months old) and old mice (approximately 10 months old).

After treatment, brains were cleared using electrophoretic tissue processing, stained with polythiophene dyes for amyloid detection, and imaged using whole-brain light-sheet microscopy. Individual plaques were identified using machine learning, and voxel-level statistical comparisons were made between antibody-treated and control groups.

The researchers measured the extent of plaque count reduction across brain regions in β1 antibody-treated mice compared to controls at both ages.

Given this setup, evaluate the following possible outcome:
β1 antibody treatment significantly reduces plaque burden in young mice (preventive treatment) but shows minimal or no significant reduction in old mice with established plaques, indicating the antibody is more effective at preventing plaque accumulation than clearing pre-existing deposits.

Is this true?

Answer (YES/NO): NO